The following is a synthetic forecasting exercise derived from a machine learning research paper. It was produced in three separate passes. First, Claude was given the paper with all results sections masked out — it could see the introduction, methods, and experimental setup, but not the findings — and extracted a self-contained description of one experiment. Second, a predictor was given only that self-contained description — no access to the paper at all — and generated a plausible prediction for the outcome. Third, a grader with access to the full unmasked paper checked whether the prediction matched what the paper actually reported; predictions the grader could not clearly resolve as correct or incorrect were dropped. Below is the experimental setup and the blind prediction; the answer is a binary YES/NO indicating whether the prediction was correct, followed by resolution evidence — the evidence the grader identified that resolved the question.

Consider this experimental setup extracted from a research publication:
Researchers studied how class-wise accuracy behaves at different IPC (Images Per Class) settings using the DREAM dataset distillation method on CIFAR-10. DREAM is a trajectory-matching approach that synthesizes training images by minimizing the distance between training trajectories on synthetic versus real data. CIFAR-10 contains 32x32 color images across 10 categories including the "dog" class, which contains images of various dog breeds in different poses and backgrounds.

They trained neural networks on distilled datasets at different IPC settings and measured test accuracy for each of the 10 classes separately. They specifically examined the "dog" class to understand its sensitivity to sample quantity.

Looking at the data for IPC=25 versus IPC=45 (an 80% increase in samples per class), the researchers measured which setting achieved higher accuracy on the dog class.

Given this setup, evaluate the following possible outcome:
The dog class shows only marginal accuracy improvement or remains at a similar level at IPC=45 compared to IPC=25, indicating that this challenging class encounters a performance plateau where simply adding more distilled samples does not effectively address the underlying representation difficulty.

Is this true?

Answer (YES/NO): NO